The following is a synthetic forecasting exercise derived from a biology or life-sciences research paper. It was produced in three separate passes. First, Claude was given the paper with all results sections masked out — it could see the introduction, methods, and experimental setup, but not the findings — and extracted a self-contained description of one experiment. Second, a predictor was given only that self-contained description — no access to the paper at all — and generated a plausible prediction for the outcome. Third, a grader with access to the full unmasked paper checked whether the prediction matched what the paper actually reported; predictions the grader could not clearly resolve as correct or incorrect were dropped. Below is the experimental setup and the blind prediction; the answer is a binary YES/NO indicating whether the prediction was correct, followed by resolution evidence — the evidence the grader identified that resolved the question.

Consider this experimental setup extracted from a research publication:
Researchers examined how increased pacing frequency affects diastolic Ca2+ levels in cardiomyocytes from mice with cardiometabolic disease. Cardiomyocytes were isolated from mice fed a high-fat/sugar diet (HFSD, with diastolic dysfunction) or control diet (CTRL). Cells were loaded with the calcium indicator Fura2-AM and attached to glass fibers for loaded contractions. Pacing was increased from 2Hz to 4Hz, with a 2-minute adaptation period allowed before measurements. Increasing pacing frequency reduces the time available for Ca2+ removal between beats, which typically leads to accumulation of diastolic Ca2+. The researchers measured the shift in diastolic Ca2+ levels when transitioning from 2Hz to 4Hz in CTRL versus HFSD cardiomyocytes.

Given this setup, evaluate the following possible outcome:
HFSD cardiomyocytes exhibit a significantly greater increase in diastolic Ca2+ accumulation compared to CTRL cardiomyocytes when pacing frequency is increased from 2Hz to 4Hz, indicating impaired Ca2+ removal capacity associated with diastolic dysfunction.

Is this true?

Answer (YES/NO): NO